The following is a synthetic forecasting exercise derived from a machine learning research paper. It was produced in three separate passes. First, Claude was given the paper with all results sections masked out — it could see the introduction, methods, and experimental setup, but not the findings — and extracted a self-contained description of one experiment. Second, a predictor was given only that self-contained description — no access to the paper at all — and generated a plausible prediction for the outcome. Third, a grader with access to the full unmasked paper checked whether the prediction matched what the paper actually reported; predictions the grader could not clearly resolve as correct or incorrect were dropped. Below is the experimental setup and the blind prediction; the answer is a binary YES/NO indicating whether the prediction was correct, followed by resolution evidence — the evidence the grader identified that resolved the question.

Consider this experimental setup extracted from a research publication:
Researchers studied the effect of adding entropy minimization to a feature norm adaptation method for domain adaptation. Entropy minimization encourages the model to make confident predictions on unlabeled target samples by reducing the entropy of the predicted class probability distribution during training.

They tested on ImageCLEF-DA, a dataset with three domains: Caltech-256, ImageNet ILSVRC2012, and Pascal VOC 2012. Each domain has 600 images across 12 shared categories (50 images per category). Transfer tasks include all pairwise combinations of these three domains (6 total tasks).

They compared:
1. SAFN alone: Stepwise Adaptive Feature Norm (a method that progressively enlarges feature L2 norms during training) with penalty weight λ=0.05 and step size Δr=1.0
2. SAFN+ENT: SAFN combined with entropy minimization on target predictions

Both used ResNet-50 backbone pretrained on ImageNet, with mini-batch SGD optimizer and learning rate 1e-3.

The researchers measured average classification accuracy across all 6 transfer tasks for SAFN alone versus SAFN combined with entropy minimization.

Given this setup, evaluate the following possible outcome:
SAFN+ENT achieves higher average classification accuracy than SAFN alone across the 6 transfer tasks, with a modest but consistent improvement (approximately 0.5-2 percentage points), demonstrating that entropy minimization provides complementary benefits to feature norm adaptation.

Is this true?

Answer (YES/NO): YES